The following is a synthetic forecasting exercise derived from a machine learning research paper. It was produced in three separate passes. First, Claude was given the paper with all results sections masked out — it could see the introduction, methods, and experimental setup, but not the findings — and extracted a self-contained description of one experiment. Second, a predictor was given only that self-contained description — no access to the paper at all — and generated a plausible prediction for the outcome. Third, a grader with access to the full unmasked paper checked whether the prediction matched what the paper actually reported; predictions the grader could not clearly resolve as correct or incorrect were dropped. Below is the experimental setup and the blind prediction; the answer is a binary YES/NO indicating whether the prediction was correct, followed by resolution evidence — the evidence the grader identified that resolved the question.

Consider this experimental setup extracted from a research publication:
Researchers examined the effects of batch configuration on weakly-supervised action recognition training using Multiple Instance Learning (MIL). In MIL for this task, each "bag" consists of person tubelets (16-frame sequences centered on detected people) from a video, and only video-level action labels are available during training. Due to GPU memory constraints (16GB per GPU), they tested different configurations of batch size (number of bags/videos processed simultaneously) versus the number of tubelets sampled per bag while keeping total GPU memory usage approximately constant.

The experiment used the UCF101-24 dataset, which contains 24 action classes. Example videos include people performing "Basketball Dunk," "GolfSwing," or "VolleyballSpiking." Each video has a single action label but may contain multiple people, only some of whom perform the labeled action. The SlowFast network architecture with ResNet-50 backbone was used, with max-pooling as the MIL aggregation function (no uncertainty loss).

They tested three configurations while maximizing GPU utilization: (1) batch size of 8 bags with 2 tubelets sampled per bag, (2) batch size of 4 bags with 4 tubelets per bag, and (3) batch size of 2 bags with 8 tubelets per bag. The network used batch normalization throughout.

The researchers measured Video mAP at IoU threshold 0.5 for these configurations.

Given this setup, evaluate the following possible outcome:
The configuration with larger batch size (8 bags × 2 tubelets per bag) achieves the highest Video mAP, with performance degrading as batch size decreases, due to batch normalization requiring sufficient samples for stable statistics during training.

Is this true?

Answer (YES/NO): YES